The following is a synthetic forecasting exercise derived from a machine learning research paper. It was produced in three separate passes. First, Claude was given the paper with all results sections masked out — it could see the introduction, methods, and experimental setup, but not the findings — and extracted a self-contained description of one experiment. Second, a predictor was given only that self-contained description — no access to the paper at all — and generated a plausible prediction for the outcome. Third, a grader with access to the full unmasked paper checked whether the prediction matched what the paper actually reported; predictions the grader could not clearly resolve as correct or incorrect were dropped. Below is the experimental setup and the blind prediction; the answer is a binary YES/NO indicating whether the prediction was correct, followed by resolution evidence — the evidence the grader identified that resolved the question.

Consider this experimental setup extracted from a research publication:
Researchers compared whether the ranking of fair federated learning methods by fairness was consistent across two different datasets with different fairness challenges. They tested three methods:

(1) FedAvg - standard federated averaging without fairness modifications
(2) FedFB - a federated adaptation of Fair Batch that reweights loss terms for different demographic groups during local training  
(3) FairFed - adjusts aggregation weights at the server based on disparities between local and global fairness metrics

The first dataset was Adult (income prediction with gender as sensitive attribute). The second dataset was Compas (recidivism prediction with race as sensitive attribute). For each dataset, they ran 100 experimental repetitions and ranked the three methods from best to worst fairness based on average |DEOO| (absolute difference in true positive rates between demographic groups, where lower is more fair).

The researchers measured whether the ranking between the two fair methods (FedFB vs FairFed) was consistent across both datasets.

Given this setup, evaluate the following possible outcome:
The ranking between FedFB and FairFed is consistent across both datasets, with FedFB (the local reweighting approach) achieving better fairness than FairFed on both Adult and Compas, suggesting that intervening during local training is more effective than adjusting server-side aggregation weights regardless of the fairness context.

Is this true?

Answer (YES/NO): NO